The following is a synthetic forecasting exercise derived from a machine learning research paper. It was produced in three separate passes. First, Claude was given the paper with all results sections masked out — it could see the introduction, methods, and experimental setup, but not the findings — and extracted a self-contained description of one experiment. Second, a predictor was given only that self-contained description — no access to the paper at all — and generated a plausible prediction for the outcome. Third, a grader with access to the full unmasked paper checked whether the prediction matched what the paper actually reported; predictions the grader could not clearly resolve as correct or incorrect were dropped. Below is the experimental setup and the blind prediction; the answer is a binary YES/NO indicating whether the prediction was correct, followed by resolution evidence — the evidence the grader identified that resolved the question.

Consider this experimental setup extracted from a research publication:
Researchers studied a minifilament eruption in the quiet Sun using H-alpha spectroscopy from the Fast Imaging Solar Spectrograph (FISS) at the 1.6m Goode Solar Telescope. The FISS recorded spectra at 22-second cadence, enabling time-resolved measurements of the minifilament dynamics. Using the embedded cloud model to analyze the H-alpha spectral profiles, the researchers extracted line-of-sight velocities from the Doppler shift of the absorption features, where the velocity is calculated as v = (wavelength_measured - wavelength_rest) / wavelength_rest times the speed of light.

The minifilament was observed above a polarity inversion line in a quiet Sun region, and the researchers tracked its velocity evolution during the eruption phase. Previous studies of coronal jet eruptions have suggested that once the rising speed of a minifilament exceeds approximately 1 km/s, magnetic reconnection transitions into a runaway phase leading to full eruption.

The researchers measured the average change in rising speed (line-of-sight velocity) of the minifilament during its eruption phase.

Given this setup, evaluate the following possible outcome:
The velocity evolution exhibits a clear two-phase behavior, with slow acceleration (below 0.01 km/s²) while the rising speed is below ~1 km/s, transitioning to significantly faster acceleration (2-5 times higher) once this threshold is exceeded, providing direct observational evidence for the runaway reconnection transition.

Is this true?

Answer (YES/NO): NO